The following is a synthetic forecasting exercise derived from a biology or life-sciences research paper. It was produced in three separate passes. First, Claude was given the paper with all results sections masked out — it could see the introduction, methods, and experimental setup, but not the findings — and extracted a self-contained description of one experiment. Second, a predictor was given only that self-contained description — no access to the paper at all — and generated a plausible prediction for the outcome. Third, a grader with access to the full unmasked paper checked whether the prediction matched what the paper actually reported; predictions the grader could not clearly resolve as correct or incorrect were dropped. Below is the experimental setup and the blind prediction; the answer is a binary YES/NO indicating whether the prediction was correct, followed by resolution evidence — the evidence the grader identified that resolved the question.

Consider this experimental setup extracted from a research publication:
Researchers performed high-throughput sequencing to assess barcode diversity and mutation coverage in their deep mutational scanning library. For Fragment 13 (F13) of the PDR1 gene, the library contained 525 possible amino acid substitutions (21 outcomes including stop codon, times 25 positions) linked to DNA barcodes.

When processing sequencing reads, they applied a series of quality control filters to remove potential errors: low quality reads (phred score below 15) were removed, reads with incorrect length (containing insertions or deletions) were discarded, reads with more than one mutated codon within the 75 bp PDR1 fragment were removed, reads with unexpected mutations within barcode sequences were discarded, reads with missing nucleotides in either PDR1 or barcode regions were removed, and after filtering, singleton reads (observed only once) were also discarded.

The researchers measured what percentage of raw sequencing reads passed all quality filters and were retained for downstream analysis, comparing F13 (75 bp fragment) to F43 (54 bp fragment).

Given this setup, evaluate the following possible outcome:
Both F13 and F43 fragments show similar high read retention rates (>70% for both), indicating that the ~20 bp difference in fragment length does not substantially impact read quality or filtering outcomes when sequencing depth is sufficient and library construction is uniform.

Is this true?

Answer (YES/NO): NO